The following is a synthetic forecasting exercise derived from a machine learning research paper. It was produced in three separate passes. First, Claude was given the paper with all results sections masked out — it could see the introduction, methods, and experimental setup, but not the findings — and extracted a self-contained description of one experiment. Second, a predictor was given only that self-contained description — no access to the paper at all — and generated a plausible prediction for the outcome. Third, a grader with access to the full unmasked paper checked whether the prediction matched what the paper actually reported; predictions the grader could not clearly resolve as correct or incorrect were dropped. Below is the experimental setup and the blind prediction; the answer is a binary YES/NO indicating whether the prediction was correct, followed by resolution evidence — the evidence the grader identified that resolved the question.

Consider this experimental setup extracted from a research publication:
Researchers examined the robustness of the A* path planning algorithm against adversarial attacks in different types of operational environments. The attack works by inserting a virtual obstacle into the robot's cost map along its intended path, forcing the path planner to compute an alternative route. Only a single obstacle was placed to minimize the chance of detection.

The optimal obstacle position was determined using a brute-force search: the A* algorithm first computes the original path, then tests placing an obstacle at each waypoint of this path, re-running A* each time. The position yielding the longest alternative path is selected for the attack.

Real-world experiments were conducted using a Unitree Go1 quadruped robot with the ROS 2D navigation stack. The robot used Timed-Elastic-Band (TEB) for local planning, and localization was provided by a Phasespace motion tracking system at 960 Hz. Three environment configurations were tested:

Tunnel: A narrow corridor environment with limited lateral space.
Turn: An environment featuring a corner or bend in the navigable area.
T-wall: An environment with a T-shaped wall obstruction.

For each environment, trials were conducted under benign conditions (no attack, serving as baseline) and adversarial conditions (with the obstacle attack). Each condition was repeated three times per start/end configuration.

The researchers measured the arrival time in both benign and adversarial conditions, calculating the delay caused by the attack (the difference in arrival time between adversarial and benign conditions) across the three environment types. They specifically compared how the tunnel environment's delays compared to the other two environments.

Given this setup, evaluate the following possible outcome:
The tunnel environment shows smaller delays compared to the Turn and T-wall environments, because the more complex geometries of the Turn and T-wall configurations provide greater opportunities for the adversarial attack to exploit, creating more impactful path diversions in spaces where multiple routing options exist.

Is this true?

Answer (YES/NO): NO